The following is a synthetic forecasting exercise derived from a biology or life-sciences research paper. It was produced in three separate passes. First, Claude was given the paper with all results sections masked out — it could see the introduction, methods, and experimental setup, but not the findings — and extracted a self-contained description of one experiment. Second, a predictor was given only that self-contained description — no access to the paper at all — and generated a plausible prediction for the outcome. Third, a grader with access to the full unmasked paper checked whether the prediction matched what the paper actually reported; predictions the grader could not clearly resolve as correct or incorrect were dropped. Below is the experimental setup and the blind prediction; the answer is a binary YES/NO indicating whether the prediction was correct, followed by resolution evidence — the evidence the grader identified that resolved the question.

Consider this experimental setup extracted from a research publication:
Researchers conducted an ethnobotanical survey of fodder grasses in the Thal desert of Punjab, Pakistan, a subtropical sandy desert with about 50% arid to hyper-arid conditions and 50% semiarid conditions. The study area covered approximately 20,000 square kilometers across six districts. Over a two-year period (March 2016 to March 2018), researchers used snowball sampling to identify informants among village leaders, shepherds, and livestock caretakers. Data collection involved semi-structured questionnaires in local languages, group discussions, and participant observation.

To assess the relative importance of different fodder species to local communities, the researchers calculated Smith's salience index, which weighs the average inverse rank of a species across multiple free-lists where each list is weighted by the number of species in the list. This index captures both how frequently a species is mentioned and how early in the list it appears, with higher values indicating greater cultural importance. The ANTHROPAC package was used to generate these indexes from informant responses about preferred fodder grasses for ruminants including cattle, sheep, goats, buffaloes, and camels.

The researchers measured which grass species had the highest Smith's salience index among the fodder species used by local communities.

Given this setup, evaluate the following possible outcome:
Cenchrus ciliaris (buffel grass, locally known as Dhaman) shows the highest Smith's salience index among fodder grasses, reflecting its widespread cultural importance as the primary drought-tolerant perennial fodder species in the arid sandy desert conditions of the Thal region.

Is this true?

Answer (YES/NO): NO